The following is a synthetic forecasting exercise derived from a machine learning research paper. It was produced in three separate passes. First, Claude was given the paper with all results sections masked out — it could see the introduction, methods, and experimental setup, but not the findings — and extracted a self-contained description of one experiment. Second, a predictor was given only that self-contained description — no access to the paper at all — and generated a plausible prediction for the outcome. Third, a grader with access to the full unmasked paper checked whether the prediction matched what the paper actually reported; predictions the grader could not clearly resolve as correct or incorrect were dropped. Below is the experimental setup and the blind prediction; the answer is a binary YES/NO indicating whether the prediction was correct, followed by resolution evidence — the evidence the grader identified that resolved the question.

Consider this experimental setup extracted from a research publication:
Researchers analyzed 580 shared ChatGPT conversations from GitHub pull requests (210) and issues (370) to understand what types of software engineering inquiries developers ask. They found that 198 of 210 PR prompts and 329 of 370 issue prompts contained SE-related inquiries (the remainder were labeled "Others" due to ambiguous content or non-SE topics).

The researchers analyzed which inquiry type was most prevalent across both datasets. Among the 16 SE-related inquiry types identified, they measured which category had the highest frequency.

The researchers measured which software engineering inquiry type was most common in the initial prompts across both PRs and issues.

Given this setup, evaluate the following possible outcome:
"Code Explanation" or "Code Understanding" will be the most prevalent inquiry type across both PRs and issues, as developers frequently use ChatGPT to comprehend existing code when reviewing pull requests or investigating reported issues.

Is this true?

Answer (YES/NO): NO